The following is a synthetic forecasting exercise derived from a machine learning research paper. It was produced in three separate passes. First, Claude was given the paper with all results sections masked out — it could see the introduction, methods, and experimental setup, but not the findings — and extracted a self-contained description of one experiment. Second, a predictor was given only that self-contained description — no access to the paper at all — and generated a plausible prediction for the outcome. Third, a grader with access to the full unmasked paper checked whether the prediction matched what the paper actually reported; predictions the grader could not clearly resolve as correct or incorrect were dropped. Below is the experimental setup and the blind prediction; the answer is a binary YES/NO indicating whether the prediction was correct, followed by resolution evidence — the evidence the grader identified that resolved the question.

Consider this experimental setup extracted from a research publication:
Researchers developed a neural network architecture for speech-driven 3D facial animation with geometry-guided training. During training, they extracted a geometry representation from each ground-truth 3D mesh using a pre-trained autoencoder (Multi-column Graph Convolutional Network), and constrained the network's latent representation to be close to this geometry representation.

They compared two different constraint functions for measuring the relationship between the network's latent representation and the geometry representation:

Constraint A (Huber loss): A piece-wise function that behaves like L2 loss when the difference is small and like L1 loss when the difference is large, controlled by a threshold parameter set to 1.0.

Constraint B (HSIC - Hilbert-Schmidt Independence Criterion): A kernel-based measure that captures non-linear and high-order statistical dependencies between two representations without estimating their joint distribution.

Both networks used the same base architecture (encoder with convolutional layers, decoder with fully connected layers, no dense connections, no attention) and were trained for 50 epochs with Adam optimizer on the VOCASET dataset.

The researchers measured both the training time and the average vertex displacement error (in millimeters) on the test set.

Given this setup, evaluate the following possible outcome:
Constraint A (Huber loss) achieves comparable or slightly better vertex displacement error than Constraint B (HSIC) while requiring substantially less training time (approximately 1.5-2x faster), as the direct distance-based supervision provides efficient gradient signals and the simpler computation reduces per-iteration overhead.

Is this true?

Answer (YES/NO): NO